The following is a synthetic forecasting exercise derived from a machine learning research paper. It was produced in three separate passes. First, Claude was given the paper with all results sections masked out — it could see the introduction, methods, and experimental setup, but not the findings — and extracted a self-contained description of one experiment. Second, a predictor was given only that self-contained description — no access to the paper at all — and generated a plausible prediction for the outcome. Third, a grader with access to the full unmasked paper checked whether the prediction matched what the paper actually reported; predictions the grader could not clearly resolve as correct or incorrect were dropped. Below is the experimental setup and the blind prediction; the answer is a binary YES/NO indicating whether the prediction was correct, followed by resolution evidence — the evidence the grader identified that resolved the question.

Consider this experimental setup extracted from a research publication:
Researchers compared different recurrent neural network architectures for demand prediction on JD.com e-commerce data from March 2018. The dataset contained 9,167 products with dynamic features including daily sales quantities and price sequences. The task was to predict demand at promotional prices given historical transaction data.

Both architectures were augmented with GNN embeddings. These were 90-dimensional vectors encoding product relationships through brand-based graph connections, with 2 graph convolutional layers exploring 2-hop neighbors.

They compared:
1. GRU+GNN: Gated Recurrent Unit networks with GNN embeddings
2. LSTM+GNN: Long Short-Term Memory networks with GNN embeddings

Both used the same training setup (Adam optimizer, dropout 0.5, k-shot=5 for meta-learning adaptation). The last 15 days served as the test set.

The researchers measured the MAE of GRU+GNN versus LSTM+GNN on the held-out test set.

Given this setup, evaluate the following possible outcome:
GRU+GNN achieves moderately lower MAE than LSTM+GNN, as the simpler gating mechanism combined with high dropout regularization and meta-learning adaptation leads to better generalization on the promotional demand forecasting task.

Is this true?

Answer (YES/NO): NO